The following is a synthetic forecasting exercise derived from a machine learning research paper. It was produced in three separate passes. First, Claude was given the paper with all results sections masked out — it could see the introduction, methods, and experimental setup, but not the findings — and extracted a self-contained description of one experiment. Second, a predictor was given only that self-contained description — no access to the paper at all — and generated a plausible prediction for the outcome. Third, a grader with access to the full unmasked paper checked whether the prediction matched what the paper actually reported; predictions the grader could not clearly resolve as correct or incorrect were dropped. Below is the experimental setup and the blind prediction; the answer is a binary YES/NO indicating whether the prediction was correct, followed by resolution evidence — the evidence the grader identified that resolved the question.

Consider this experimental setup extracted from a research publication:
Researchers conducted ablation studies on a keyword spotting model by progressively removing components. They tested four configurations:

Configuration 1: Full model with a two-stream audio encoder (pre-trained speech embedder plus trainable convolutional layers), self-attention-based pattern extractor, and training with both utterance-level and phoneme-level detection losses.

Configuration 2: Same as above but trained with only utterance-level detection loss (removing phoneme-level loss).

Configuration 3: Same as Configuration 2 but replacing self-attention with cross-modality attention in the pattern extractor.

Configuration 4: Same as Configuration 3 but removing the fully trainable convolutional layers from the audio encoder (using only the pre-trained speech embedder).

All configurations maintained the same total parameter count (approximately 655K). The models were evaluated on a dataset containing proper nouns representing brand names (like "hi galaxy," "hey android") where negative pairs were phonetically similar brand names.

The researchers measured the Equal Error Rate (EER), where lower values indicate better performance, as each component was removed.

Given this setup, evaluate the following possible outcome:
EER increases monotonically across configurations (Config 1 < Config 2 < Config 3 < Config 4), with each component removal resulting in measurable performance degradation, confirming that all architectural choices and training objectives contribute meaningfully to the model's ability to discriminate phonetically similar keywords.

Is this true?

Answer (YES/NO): YES